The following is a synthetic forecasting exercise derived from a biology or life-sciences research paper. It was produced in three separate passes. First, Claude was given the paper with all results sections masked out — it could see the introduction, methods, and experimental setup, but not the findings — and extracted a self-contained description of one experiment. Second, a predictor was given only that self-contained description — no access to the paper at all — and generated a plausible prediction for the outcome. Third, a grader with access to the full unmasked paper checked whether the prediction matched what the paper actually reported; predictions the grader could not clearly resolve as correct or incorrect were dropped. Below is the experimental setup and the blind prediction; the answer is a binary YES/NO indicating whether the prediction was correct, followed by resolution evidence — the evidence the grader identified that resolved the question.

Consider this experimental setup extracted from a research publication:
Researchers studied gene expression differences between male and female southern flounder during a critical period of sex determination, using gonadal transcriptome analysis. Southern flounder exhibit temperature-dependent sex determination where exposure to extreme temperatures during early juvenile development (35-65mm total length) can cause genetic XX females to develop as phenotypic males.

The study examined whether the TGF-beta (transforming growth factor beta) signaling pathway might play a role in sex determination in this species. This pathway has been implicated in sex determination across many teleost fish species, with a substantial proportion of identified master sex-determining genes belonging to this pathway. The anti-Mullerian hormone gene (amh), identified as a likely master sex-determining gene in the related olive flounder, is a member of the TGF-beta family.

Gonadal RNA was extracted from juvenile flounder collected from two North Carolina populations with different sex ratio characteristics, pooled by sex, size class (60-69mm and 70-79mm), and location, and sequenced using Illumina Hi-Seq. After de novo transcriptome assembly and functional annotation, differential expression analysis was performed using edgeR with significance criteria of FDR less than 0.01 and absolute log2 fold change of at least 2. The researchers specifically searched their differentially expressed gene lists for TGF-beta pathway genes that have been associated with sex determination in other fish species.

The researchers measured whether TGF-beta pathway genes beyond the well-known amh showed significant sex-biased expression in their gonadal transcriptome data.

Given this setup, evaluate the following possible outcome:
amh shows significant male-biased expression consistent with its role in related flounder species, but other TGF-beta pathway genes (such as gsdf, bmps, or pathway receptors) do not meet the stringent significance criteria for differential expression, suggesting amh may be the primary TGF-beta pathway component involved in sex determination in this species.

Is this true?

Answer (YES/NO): NO